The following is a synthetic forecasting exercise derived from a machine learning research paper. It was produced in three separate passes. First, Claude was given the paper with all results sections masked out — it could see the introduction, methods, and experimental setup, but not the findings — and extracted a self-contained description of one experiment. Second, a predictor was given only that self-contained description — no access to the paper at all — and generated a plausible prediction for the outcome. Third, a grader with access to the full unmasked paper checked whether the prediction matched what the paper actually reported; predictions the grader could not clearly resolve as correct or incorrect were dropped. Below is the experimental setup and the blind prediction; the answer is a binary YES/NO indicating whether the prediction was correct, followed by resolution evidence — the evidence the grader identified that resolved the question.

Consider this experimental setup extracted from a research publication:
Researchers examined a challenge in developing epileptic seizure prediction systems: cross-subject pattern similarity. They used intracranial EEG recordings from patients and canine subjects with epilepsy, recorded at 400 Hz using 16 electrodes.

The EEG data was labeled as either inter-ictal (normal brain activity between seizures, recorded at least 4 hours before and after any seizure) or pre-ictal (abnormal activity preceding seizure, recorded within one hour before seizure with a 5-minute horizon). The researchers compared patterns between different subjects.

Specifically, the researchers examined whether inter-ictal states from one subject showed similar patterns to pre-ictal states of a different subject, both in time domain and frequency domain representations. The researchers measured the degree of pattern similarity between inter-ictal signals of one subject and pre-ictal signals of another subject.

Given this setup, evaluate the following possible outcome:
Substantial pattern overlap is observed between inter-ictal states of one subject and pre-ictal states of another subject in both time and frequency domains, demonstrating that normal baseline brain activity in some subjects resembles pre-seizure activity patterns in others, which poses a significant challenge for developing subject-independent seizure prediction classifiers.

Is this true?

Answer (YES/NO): YES